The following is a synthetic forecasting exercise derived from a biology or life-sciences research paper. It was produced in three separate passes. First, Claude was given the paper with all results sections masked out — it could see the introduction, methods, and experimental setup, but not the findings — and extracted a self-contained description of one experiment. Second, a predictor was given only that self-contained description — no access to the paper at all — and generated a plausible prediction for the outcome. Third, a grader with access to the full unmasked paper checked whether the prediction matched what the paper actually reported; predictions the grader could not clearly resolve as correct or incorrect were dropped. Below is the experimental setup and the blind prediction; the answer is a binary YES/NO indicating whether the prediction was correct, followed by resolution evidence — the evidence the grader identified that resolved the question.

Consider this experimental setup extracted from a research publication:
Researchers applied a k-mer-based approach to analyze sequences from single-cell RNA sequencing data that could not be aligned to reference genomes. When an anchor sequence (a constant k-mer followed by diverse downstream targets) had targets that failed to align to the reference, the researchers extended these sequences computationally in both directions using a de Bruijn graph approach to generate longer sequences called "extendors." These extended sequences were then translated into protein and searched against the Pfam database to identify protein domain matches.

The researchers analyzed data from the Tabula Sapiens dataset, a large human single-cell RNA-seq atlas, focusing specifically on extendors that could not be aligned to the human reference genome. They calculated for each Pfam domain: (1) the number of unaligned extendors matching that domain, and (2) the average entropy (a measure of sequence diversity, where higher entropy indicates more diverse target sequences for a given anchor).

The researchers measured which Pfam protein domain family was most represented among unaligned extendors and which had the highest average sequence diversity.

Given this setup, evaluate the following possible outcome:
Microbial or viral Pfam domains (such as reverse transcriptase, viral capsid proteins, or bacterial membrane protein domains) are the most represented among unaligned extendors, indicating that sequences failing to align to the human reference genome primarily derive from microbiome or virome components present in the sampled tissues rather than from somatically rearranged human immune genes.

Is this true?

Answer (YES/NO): NO